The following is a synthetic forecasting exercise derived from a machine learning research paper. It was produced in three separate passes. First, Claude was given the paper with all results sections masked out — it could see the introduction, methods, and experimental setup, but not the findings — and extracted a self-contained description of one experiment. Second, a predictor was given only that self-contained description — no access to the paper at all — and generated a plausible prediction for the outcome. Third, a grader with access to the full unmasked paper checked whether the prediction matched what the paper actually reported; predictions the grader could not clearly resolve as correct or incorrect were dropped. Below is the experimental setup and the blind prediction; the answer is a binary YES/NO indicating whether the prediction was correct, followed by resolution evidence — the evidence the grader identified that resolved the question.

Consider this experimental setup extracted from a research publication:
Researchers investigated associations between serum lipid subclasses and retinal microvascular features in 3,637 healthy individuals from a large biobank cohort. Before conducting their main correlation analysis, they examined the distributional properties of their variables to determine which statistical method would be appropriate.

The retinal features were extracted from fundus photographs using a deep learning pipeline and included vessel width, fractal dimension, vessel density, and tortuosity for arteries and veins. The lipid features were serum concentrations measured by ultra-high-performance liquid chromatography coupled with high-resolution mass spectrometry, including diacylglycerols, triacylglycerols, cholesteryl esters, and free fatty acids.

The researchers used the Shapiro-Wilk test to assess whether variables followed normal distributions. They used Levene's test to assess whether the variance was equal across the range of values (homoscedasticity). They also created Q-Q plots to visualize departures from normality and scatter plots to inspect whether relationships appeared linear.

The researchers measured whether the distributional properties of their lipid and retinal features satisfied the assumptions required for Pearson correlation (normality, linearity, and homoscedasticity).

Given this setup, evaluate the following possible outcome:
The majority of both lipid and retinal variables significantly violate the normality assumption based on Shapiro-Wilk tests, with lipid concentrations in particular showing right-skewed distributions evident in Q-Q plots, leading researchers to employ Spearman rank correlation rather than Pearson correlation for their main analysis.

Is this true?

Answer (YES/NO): NO